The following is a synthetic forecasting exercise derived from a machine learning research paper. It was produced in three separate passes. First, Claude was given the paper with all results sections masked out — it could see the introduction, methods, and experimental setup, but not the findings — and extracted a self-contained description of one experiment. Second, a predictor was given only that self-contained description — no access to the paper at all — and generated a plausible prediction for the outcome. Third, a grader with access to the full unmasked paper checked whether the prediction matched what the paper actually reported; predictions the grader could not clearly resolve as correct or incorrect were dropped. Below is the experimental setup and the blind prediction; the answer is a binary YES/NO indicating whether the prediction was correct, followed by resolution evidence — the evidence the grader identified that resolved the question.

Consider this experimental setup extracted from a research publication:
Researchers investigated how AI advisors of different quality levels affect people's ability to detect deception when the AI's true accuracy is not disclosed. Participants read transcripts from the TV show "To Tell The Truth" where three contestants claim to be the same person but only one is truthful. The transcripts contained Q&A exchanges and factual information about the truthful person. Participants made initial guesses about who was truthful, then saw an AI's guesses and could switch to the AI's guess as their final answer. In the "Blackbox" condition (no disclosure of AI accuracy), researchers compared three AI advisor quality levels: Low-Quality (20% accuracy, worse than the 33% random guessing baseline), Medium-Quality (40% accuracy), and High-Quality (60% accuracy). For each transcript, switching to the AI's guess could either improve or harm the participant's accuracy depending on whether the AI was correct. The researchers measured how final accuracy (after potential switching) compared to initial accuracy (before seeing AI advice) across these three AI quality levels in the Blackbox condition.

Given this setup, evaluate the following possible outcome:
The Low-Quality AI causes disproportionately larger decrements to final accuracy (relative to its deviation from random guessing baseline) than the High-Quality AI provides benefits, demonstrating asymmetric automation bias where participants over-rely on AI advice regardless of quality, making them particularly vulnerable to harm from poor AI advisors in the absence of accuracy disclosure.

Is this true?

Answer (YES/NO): NO